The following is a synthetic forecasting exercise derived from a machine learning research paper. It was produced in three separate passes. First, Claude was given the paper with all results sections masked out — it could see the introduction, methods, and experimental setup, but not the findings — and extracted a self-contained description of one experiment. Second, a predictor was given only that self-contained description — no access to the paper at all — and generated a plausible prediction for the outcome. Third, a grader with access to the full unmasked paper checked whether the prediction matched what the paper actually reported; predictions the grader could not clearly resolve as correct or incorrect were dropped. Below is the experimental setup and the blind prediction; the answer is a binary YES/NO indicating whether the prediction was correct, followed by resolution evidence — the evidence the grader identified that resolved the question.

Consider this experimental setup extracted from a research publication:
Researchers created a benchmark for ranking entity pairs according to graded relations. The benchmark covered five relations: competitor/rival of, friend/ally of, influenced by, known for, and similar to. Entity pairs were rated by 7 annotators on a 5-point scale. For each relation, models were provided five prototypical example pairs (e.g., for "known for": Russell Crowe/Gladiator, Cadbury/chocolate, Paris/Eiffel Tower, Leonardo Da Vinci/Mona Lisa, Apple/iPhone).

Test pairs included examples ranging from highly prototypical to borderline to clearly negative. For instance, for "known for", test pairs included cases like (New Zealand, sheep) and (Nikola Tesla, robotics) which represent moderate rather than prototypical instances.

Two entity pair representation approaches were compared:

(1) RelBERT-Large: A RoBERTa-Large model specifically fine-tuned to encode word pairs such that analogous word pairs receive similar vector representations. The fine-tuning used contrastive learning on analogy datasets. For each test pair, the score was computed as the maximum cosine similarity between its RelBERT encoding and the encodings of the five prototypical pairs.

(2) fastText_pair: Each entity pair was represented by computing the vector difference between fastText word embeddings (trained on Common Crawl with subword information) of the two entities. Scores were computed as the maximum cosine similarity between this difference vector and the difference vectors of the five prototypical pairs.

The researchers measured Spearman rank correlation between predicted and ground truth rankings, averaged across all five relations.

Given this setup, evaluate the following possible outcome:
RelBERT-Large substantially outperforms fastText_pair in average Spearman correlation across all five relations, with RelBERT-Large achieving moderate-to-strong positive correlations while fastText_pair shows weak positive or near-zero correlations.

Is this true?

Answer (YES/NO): NO